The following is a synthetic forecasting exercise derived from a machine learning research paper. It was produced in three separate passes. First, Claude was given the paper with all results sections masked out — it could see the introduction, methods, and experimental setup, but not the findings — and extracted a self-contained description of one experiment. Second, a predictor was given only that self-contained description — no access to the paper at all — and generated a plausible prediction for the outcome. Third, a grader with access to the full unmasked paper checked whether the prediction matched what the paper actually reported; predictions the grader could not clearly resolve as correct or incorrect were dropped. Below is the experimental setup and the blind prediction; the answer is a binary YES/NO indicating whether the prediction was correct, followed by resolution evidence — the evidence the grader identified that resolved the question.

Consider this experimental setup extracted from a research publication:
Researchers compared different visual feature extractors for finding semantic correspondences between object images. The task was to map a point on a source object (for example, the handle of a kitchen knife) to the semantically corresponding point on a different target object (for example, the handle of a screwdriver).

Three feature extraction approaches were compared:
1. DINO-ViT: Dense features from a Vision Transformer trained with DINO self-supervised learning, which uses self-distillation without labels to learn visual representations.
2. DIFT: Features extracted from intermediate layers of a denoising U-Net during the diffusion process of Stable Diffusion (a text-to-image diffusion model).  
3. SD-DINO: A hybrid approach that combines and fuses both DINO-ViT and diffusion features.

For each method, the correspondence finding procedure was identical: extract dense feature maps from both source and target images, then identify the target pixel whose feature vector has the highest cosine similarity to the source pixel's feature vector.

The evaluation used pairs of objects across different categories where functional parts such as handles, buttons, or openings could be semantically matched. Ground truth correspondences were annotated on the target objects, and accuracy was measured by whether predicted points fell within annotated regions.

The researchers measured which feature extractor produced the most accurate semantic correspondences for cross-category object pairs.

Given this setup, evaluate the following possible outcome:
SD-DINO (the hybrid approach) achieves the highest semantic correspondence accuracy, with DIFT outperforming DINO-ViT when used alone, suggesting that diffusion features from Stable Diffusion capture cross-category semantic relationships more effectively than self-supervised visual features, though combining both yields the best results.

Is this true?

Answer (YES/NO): NO